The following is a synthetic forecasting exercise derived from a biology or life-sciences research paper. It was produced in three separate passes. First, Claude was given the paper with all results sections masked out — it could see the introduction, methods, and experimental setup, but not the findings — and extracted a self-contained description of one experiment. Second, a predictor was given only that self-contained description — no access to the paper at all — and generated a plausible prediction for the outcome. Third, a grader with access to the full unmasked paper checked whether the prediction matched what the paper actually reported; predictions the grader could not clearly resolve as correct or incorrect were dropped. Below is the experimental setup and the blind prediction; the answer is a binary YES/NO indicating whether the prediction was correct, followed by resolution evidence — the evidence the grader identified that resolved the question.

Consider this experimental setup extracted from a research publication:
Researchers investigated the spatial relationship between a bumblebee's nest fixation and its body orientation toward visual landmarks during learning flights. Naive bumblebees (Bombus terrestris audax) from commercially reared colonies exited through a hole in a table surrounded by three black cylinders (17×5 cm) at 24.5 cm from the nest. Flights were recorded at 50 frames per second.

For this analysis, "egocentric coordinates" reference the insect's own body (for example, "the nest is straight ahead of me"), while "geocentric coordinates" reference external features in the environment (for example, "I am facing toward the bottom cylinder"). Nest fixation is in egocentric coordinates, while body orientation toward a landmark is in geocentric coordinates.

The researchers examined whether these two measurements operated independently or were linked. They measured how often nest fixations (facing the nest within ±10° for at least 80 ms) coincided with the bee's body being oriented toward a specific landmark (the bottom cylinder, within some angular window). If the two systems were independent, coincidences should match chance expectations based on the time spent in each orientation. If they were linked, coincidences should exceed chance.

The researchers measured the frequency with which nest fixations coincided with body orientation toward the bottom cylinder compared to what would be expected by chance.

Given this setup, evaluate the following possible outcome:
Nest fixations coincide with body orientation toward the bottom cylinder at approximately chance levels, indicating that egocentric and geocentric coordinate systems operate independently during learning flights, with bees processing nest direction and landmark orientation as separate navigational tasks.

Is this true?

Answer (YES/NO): NO